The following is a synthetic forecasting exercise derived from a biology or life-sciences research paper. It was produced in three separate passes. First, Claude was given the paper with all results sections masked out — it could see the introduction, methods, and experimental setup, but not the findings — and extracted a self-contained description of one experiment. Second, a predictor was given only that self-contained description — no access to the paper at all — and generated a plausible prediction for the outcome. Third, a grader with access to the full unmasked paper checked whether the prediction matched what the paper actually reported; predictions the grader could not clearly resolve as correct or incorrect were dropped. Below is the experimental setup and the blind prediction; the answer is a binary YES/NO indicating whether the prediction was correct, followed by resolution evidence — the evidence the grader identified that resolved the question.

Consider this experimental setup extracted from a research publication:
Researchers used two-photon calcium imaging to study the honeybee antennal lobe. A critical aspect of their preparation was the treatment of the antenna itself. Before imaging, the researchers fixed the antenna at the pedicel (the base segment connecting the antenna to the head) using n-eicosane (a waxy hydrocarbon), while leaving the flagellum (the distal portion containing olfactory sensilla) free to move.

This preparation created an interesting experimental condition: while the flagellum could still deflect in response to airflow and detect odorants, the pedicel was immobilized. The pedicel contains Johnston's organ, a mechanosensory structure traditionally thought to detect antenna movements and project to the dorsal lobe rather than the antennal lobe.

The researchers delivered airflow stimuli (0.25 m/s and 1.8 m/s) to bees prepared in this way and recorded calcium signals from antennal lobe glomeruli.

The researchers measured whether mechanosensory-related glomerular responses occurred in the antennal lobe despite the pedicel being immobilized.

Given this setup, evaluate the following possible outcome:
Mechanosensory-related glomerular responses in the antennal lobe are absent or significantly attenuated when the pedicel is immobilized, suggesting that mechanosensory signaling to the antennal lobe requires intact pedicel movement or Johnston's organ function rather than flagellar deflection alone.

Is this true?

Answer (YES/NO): NO